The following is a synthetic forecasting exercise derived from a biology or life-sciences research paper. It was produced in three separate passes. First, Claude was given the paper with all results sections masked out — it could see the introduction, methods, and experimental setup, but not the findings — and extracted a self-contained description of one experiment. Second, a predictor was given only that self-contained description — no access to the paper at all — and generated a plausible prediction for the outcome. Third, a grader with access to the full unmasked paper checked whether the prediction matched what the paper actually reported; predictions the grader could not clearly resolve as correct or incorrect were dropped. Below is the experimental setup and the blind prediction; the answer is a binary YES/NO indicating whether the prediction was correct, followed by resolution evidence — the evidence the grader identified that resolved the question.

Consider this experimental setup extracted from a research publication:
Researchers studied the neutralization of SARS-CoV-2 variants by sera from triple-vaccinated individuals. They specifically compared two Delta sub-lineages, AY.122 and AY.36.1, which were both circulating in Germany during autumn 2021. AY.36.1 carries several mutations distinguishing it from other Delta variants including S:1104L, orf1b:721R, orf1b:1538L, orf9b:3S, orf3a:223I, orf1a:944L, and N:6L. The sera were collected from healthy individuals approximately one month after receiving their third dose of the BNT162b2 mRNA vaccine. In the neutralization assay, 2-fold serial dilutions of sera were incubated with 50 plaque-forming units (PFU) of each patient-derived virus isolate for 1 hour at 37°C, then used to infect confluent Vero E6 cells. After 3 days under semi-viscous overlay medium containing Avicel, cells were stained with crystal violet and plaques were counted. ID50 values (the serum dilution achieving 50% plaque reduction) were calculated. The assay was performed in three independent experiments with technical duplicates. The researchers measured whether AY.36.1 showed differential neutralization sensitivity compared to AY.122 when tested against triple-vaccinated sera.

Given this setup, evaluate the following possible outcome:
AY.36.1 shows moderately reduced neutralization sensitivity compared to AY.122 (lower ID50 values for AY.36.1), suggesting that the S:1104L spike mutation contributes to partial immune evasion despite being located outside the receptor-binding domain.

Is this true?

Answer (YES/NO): NO